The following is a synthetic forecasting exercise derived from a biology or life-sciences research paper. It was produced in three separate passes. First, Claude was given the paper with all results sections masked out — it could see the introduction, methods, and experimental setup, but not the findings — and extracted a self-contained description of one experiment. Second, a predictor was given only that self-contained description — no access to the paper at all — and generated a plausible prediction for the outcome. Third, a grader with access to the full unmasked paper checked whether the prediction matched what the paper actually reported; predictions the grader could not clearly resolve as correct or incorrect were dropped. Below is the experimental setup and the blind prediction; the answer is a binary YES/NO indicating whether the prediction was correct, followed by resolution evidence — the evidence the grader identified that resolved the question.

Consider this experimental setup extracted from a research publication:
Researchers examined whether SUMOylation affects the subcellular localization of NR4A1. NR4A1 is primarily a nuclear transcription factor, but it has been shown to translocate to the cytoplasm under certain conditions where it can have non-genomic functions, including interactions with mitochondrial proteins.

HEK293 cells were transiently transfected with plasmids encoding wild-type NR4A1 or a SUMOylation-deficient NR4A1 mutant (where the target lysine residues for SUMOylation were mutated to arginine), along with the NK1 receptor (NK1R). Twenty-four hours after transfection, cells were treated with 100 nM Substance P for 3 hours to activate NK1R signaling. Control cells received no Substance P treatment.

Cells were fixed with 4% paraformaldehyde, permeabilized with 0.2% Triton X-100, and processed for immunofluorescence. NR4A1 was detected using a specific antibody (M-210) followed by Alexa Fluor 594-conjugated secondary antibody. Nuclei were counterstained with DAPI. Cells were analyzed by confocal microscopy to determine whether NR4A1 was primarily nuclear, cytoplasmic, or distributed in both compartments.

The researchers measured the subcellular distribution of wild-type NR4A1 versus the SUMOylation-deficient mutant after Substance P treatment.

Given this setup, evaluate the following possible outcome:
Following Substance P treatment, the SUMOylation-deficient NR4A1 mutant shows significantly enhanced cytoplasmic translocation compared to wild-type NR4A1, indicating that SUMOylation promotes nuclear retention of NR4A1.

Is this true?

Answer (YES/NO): NO